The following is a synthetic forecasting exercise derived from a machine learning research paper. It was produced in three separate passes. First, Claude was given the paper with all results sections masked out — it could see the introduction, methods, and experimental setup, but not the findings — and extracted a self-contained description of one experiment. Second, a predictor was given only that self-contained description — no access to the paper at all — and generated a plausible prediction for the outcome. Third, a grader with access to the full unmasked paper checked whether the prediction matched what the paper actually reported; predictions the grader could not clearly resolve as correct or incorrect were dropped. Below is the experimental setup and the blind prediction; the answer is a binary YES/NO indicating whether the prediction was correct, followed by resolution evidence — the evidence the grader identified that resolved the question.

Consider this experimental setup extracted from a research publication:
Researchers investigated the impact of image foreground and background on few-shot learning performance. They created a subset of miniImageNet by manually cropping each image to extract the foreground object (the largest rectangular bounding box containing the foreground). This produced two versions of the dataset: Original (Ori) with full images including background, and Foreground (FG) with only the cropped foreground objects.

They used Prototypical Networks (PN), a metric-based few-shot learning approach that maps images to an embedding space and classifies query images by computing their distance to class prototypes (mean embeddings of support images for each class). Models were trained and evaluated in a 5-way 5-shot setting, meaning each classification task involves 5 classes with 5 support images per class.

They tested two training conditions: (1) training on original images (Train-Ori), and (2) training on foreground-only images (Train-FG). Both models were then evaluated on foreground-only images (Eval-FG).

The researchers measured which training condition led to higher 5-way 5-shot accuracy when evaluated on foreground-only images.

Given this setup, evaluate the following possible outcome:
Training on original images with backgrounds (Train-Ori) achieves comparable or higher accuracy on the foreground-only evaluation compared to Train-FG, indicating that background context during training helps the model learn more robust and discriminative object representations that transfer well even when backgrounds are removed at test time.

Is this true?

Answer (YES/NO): NO